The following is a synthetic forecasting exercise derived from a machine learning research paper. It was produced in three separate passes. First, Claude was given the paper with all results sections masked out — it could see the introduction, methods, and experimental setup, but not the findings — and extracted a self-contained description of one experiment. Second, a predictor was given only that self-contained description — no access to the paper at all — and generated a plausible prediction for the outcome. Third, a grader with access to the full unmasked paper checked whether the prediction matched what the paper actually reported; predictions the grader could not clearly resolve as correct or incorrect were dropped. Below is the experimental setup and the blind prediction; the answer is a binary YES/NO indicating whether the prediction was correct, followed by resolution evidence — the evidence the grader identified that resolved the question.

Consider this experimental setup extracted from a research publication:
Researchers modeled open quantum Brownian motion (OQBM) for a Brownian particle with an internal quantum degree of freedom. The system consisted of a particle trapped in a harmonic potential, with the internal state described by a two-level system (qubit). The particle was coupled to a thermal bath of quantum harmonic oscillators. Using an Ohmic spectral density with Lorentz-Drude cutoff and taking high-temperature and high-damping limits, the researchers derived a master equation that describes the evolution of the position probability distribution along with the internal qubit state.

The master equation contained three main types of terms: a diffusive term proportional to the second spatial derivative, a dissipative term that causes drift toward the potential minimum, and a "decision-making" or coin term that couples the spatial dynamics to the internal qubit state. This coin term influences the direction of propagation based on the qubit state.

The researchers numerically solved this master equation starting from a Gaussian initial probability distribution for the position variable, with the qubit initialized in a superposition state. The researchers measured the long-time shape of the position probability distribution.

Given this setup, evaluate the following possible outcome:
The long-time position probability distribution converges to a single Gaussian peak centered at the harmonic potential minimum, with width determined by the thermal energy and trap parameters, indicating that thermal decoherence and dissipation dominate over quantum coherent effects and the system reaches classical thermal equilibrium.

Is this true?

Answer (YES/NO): NO